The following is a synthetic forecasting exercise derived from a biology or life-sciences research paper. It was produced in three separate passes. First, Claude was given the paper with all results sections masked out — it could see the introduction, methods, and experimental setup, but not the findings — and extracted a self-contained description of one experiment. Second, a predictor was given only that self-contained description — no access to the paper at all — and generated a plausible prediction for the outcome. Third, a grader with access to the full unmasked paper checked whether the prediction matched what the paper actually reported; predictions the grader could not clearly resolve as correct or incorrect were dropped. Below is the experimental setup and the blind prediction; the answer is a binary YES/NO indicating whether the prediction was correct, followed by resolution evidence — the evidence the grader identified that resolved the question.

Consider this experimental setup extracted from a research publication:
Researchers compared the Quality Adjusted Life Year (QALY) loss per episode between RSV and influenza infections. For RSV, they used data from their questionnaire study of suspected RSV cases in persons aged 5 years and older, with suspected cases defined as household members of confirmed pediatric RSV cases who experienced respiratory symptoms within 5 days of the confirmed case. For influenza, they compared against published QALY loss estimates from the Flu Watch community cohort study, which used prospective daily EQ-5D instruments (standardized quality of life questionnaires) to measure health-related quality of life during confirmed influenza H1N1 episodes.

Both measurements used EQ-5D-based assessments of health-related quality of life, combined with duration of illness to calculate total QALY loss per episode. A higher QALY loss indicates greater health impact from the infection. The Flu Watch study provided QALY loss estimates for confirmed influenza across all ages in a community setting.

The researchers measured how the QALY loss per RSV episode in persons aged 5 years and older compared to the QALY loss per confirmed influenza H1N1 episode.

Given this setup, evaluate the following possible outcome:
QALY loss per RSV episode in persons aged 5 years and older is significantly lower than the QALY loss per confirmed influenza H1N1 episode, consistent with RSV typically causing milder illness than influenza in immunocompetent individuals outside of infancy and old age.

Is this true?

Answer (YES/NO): YES